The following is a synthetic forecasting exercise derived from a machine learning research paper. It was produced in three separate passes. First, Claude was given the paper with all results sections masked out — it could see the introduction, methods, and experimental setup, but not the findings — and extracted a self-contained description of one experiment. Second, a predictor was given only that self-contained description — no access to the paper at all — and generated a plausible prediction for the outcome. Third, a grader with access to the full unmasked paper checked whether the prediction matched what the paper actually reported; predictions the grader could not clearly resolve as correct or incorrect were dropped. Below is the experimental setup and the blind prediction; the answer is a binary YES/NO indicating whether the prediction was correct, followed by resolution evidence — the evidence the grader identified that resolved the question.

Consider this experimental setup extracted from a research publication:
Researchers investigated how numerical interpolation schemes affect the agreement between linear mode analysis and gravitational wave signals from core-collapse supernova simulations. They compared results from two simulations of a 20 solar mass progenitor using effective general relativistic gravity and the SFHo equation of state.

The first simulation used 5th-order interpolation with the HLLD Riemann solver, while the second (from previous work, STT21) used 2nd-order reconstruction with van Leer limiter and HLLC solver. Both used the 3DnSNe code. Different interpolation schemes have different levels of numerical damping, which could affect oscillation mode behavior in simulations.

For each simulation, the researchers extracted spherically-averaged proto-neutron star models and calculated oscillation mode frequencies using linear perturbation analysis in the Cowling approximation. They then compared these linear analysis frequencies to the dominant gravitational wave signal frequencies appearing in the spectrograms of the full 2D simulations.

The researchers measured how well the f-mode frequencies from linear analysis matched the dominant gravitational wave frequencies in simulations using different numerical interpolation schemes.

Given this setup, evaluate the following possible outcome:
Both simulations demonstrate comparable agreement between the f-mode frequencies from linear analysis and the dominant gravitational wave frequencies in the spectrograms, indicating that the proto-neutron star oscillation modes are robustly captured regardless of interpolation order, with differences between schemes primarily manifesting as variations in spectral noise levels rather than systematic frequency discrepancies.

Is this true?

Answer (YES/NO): NO